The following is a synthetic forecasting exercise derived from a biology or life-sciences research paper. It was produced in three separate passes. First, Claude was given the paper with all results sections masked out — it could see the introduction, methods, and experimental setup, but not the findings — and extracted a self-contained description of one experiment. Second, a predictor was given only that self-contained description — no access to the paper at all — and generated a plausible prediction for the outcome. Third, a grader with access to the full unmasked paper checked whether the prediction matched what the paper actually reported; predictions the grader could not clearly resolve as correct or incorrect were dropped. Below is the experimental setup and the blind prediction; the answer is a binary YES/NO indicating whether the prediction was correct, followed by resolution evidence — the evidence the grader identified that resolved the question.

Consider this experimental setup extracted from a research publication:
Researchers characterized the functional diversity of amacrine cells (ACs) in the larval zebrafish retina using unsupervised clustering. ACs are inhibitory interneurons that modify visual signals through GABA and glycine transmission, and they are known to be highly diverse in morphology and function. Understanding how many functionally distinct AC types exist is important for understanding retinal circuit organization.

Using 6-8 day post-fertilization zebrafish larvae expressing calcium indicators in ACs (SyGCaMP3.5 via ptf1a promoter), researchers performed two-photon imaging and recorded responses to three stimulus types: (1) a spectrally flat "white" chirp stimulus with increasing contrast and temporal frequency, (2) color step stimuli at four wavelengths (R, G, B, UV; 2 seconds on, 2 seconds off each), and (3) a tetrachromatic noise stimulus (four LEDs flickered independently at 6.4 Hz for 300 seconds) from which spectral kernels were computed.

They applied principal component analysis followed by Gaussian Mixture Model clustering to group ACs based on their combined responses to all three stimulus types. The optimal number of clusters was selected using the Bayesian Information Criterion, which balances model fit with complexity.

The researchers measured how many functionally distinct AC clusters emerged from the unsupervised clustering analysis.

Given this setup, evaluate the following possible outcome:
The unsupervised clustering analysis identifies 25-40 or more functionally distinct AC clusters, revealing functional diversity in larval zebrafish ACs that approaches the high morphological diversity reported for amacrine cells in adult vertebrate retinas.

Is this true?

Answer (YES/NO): NO